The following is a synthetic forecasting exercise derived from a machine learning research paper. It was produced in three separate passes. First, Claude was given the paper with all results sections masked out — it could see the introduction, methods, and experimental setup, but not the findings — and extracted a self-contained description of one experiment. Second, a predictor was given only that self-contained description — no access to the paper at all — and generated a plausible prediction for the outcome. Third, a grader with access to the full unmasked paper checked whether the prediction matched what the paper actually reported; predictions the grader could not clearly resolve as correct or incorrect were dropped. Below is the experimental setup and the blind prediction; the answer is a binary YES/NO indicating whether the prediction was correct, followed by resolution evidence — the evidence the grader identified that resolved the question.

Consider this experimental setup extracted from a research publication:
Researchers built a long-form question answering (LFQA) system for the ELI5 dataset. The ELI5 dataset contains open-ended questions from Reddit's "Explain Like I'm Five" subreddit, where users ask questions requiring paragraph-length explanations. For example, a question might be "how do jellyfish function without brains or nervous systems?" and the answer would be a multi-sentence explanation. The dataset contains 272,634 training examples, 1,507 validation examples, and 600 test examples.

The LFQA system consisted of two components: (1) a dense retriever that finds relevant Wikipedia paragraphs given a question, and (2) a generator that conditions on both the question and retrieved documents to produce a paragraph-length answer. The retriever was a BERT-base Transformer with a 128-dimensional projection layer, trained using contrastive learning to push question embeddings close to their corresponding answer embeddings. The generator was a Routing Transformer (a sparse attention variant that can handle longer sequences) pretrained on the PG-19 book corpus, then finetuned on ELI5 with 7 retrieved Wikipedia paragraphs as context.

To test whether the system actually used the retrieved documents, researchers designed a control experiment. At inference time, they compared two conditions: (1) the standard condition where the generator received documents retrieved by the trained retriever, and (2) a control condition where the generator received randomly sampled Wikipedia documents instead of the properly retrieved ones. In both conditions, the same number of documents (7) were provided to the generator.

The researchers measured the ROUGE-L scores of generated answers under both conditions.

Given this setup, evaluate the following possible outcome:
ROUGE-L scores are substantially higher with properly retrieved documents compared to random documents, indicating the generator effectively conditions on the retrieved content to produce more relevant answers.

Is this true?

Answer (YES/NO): NO